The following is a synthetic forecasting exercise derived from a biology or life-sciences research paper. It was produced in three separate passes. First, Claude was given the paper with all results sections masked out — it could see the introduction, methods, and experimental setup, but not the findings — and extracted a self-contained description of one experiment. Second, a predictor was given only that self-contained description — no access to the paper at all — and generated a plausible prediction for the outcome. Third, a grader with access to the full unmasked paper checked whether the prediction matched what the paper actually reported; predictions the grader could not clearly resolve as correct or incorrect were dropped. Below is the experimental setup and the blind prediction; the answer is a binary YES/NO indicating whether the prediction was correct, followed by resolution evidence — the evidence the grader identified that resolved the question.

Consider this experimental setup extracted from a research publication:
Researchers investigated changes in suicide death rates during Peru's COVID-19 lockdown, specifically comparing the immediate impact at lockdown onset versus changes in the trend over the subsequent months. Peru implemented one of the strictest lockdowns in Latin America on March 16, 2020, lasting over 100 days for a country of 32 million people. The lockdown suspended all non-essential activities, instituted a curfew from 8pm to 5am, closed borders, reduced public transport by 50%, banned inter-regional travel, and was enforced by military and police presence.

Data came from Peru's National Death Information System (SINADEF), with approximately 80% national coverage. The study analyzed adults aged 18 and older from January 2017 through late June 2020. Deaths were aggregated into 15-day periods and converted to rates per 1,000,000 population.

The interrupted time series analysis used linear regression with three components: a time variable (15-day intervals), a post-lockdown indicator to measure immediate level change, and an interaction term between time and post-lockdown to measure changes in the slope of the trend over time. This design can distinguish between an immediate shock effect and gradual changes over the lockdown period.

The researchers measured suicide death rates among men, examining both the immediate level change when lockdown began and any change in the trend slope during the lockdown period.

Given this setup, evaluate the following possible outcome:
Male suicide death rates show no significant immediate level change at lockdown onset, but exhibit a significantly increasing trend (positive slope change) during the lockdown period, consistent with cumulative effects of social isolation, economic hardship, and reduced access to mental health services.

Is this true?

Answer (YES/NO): NO